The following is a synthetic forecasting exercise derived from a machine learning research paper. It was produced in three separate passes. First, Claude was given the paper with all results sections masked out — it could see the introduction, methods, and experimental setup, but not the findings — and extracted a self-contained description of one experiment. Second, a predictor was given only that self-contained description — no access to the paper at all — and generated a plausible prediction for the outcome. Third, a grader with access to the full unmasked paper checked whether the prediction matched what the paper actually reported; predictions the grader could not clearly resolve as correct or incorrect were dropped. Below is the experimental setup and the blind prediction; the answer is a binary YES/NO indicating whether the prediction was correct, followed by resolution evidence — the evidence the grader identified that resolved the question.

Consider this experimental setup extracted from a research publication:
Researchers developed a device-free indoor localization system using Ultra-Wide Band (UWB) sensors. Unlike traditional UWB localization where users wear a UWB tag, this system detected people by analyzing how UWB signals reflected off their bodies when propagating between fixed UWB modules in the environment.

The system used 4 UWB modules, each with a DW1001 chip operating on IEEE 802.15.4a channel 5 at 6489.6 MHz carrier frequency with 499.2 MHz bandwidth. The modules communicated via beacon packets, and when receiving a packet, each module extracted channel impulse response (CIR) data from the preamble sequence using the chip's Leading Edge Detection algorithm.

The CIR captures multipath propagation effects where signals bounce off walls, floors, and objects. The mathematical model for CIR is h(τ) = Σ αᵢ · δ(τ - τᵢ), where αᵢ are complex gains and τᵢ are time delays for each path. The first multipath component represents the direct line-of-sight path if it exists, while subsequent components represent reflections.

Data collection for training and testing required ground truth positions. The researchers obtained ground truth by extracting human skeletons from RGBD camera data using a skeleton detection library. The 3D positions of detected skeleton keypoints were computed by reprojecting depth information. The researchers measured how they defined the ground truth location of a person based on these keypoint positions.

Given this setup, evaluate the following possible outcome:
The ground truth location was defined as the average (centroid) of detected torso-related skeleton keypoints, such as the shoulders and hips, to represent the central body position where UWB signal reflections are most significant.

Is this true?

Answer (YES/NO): NO